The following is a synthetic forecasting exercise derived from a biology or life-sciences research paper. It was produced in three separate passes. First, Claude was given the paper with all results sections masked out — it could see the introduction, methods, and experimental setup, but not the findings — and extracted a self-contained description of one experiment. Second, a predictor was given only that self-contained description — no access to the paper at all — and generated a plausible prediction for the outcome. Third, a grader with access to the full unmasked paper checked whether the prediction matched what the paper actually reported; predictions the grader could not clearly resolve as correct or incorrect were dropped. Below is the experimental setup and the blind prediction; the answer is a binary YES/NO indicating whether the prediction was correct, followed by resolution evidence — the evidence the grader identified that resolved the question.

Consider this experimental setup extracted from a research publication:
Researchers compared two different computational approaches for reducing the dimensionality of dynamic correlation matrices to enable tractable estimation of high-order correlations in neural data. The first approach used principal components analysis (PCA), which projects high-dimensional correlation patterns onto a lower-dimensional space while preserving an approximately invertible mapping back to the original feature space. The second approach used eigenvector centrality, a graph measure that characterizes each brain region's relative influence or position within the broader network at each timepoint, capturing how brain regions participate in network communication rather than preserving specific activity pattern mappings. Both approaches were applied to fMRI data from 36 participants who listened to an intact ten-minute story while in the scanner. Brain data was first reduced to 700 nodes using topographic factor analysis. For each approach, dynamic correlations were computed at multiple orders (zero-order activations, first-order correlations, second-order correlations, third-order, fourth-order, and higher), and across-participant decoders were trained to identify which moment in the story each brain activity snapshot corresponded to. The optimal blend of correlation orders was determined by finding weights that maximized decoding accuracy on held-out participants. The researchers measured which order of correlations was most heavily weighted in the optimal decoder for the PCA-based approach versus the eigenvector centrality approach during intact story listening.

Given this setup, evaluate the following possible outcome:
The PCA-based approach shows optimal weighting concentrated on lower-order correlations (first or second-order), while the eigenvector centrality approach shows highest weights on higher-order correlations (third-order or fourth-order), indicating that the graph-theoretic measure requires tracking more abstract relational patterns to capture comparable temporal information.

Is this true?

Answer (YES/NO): YES